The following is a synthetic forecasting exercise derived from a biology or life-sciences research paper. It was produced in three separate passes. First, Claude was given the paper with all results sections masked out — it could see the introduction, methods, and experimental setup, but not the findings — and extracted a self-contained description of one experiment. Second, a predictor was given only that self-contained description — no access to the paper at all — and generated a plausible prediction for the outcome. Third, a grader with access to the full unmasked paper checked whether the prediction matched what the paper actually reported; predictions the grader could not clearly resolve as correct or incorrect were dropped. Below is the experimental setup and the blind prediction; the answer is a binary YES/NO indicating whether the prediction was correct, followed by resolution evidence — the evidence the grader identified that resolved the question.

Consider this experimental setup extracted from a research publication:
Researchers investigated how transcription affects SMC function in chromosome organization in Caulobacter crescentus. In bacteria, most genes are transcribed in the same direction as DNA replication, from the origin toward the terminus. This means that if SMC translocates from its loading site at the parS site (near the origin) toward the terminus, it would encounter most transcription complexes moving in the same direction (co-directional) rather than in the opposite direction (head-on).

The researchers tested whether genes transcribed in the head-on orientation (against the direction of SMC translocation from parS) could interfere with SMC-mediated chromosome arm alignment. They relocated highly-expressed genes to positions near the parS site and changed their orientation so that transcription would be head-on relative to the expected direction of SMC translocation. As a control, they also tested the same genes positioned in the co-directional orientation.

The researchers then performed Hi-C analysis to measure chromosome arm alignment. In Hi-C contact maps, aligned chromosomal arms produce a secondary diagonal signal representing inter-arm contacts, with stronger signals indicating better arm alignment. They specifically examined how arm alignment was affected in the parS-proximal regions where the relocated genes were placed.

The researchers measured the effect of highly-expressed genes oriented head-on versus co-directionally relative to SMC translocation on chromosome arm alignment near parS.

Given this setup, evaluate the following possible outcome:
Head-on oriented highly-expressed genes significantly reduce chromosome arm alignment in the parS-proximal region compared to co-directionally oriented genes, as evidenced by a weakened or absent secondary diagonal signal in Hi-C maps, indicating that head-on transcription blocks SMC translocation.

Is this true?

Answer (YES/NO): YES